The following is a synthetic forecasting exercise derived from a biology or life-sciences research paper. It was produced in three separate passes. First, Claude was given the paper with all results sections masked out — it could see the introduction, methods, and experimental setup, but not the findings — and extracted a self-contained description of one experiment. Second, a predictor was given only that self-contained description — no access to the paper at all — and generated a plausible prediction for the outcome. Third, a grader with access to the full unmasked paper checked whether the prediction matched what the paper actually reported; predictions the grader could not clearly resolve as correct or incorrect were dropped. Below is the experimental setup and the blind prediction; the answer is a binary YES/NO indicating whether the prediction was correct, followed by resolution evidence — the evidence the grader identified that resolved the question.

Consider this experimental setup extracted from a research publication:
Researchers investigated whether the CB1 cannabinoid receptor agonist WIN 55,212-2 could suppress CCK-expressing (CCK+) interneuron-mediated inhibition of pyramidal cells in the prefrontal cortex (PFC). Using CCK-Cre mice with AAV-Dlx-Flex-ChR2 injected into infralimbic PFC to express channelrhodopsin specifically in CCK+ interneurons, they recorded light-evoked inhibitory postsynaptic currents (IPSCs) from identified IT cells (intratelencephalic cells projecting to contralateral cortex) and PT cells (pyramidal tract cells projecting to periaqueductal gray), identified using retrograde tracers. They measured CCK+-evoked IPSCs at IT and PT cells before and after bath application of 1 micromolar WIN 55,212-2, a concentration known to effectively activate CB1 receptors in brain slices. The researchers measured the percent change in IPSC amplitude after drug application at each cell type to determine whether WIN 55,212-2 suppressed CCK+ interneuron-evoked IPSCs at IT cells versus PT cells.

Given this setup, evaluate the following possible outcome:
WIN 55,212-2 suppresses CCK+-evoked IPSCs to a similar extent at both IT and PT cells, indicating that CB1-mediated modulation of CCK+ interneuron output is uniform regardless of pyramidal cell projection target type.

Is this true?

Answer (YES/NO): NO